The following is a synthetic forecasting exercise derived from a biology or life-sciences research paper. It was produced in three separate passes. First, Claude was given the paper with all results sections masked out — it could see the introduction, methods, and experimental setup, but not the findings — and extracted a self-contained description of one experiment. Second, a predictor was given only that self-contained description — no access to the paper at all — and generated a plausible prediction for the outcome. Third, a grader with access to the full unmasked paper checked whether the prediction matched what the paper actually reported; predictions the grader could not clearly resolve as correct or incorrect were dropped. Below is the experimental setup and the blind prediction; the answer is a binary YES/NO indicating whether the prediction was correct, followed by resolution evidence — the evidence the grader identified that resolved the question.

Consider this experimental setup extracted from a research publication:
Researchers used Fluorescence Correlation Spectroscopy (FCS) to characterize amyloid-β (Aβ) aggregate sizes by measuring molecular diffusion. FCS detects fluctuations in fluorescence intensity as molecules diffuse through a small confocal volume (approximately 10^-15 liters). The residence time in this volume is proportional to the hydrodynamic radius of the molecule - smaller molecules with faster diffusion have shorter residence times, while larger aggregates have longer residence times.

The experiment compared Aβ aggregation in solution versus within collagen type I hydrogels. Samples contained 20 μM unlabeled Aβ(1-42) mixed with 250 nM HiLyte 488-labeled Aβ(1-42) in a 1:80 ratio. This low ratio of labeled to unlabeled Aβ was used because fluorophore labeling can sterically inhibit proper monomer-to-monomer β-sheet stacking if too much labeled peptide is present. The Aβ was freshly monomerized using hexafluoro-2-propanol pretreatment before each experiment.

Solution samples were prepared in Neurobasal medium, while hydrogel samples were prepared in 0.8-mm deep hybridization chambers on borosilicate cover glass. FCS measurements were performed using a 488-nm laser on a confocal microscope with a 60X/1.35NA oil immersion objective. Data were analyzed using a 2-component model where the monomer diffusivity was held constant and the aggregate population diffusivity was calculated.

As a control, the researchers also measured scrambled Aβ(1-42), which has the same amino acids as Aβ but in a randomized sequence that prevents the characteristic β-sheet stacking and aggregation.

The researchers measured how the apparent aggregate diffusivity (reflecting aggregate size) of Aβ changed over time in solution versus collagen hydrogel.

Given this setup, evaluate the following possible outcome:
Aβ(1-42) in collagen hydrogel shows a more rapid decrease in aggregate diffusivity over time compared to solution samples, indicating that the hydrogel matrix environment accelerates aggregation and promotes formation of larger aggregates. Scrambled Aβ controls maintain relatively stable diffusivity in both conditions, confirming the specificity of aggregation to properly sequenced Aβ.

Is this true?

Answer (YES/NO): YES